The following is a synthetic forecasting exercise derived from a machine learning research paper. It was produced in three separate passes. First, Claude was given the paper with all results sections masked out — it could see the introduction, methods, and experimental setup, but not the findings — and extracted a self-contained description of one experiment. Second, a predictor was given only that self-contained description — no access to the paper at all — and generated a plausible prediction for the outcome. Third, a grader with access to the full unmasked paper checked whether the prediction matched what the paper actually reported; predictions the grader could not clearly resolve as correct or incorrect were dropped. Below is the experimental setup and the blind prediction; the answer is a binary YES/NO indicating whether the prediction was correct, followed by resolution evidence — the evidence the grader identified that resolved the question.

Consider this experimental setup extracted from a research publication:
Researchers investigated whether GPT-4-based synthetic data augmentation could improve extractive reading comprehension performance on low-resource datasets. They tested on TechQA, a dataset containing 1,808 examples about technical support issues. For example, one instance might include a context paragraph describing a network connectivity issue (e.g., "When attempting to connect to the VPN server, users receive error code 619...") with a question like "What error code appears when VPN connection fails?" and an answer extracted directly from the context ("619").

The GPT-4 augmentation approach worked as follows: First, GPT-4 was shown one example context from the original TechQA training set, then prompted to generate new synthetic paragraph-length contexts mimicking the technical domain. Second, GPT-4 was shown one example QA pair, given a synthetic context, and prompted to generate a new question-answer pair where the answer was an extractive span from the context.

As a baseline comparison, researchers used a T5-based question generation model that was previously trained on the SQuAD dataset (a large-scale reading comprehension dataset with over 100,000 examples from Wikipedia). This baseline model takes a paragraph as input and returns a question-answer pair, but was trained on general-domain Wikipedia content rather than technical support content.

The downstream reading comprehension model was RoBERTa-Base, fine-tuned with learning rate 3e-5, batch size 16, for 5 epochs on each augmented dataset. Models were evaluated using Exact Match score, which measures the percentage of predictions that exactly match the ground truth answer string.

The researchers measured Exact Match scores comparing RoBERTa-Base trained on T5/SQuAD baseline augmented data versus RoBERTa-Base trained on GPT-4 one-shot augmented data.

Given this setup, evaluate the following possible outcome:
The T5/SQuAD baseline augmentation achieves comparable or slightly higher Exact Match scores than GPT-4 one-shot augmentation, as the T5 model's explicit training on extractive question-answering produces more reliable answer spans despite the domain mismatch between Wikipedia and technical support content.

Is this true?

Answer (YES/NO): NO